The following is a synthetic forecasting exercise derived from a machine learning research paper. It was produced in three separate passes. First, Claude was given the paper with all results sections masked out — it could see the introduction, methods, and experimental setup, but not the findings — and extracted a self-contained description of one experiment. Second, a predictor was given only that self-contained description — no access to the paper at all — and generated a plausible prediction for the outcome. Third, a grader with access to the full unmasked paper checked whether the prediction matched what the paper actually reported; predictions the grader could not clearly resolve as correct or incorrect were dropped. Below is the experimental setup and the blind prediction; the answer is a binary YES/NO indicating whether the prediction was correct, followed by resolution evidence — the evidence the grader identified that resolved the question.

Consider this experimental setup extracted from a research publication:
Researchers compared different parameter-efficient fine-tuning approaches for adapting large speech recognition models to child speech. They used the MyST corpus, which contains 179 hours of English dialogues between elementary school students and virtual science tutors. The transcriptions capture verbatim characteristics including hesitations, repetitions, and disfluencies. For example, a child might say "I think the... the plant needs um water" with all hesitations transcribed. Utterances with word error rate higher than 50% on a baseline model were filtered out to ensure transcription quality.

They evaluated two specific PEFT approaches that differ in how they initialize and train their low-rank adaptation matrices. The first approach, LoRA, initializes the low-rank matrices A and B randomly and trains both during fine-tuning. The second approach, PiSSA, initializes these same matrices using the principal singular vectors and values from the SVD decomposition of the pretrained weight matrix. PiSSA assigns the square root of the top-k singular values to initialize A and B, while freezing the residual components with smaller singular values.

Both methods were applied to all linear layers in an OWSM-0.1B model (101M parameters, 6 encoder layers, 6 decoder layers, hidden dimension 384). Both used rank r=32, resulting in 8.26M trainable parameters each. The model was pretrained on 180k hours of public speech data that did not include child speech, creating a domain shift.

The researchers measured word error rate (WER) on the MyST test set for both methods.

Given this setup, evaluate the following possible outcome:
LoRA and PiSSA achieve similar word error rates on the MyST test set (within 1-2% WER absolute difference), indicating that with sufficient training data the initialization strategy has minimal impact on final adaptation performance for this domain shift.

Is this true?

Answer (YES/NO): YES